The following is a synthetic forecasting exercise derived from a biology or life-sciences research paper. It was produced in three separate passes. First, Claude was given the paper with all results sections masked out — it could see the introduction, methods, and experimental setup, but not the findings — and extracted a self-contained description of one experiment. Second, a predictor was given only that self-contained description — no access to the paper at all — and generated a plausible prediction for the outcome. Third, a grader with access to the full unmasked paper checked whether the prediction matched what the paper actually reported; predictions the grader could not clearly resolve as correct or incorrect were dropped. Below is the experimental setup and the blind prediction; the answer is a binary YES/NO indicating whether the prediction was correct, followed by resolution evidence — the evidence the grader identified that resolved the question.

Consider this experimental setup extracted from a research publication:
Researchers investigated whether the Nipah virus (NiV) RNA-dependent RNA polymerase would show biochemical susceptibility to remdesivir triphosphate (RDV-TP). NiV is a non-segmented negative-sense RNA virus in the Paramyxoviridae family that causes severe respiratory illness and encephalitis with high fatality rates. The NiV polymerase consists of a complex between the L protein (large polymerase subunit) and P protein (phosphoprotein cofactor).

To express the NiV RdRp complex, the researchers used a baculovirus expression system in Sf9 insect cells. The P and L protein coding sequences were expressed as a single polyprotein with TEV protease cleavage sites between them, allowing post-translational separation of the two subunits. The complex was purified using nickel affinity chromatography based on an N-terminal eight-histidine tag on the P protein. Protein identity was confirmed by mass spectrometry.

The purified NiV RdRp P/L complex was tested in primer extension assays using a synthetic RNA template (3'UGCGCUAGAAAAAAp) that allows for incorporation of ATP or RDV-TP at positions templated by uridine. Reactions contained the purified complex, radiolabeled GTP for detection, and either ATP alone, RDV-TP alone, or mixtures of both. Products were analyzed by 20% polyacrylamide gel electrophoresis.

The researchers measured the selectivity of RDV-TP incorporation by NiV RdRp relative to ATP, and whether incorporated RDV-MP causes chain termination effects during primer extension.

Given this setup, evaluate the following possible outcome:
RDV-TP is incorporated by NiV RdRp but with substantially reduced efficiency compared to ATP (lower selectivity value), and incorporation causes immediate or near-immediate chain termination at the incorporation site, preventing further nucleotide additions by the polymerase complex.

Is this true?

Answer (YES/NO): NO